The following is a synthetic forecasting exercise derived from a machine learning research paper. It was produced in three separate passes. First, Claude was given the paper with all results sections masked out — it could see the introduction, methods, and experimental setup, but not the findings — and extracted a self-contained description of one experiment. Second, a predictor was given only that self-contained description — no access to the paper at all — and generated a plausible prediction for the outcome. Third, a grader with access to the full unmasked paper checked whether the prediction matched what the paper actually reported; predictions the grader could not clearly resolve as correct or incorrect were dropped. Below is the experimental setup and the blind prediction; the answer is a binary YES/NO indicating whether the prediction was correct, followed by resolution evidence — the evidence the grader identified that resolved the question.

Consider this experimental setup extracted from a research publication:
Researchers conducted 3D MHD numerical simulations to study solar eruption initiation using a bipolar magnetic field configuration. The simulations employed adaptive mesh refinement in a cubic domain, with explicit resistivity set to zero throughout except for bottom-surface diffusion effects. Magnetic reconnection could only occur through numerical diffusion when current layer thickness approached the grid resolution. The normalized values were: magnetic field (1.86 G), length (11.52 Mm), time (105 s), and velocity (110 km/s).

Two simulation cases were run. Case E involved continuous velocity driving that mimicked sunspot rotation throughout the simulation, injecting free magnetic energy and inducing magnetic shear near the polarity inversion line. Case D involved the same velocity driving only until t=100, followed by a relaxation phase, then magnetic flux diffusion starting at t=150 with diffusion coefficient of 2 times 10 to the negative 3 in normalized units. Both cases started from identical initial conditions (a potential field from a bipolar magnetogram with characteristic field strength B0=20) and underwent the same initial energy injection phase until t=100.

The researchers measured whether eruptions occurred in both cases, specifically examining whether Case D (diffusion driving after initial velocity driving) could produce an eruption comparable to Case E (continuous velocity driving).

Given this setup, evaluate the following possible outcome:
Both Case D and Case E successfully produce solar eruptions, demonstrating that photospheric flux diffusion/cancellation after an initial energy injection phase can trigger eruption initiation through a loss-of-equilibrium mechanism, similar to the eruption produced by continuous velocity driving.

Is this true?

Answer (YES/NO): NO